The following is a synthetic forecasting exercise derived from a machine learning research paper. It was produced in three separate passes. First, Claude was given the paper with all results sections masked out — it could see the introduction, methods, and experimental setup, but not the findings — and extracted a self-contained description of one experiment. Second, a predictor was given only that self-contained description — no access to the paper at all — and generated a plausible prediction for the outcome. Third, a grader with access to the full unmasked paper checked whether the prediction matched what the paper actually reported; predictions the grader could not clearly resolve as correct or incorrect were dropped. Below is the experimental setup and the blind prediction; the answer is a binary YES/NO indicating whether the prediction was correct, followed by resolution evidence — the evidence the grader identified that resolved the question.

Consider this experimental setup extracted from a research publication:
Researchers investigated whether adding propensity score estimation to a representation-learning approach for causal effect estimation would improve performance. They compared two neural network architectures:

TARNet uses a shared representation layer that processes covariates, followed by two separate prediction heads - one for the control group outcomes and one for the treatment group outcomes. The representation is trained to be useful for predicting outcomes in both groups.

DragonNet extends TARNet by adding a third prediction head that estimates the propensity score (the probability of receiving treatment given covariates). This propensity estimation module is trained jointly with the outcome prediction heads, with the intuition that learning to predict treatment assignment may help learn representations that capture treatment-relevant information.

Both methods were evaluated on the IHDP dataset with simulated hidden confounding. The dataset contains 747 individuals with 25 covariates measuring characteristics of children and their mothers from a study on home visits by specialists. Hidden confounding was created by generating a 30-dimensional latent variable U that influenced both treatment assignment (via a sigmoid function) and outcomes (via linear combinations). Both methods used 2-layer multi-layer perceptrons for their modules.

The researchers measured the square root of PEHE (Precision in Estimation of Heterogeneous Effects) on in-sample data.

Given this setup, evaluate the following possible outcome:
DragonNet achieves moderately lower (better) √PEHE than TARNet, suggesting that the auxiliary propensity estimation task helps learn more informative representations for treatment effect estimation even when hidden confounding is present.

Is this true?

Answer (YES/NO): NO